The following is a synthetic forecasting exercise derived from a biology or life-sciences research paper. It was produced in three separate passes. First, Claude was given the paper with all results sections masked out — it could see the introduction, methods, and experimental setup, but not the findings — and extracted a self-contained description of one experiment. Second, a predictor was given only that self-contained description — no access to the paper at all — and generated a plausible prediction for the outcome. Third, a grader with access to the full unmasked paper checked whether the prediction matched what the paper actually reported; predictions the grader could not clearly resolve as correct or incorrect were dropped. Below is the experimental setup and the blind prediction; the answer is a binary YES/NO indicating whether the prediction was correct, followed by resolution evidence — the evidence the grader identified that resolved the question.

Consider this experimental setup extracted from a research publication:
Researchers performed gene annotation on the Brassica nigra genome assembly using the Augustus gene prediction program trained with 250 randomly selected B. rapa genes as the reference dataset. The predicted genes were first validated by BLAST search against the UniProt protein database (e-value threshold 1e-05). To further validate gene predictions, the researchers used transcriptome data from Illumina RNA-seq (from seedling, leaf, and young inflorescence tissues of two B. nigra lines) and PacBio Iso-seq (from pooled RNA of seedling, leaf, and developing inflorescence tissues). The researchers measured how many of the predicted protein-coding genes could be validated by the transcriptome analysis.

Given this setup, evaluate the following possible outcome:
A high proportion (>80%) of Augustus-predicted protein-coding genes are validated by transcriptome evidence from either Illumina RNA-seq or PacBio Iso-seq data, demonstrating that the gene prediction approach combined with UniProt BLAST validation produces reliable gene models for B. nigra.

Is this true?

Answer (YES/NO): NO